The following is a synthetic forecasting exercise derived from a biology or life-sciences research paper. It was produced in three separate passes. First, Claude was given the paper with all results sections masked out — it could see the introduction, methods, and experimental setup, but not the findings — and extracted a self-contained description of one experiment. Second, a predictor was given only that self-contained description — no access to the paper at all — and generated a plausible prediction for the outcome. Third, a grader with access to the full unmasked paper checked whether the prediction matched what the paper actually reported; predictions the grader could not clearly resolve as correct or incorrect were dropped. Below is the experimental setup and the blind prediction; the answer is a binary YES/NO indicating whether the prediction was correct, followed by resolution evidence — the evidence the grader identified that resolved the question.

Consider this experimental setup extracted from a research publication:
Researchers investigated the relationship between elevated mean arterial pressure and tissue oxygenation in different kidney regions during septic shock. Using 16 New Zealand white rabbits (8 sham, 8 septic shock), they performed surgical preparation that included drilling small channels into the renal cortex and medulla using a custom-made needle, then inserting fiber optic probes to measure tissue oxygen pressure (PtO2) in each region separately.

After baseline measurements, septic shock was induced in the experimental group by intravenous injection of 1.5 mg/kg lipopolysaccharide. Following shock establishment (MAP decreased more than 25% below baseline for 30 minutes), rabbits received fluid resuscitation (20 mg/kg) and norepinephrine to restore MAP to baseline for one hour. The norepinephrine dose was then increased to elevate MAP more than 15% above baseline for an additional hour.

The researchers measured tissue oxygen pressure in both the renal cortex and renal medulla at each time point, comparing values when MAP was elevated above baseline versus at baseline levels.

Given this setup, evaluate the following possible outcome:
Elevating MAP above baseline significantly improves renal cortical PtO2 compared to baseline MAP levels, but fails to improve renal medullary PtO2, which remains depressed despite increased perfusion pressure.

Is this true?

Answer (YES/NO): NO